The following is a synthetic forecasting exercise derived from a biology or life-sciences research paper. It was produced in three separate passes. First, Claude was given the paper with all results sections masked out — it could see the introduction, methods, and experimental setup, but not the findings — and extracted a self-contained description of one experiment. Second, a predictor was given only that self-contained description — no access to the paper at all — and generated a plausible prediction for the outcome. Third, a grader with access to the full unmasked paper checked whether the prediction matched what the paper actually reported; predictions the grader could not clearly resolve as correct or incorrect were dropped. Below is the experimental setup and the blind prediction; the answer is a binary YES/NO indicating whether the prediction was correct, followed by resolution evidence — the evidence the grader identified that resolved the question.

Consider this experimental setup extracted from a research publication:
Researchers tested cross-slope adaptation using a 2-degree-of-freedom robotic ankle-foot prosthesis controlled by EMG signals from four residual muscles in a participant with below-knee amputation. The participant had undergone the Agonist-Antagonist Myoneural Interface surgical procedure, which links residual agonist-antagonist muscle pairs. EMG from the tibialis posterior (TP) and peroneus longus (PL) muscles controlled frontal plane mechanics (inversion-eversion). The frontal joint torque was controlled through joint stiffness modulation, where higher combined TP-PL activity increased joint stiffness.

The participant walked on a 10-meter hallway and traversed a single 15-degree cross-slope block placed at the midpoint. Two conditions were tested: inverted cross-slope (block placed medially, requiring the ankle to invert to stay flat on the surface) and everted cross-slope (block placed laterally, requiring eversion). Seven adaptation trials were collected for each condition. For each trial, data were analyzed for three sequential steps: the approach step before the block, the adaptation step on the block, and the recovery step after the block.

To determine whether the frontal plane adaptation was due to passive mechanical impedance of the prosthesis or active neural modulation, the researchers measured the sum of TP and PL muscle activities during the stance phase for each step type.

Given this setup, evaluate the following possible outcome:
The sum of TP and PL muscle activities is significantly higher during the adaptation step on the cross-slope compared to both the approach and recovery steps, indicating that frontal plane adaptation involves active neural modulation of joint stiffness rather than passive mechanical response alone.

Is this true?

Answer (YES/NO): YES